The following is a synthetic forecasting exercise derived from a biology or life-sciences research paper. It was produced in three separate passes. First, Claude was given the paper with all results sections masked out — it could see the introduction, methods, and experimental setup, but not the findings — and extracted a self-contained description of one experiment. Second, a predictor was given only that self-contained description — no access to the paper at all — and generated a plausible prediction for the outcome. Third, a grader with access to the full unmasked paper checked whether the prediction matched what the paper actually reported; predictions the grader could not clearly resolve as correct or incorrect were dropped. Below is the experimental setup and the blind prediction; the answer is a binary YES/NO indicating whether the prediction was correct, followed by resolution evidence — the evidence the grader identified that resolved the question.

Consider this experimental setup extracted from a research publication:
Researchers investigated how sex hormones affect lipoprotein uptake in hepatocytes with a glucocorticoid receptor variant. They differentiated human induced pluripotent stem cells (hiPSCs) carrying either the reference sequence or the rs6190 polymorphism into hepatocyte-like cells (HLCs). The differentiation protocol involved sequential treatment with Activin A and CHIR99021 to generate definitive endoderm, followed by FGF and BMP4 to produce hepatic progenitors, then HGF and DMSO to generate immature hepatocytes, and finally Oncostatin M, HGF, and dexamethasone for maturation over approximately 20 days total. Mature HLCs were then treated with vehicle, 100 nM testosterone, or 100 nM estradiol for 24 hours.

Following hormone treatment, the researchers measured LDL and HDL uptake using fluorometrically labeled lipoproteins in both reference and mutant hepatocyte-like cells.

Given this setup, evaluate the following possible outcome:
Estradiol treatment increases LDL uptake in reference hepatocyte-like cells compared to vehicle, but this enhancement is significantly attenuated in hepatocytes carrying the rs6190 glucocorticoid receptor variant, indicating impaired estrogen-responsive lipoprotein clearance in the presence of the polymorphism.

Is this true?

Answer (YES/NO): NO